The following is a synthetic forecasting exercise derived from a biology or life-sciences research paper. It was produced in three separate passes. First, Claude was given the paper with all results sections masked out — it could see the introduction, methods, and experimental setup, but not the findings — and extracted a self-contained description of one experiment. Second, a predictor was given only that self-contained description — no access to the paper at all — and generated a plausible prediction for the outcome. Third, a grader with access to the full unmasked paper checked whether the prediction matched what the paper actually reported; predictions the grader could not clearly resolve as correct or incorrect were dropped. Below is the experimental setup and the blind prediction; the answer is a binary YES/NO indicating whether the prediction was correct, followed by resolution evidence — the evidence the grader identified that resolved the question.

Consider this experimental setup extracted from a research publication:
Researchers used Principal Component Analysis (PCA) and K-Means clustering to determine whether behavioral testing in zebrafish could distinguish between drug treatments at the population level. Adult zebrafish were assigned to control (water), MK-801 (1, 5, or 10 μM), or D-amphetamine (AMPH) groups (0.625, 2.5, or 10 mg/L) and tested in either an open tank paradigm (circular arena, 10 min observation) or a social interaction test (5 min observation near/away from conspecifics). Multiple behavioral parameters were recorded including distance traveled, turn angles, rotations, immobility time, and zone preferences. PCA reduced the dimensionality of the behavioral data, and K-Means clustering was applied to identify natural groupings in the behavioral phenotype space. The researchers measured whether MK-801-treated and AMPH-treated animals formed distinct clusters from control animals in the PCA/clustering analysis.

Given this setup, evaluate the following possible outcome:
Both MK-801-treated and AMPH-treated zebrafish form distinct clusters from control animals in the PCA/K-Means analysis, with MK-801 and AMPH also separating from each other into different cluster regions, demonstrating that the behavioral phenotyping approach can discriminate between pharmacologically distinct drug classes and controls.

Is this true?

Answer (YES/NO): NO